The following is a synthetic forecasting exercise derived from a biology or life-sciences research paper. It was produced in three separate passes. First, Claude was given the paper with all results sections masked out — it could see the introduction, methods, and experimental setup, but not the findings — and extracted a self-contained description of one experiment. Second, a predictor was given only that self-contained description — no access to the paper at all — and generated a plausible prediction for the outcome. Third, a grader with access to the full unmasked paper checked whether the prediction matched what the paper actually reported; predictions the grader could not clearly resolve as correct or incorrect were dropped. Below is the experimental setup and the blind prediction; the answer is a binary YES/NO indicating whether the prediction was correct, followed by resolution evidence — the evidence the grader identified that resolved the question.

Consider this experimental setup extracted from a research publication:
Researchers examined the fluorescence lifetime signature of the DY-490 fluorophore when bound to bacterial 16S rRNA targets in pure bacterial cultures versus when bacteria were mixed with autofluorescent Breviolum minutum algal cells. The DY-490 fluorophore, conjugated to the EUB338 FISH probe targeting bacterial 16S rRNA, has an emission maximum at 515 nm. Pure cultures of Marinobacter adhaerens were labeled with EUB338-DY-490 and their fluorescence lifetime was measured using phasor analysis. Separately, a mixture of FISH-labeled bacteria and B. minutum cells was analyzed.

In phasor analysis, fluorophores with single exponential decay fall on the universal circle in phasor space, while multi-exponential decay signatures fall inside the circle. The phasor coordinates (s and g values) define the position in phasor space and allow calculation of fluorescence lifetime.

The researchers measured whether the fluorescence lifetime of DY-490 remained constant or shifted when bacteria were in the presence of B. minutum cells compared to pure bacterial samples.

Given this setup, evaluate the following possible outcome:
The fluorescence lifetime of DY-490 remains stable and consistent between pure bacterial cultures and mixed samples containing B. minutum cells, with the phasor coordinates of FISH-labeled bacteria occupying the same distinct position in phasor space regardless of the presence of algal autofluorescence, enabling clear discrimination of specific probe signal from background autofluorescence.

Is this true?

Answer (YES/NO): NO